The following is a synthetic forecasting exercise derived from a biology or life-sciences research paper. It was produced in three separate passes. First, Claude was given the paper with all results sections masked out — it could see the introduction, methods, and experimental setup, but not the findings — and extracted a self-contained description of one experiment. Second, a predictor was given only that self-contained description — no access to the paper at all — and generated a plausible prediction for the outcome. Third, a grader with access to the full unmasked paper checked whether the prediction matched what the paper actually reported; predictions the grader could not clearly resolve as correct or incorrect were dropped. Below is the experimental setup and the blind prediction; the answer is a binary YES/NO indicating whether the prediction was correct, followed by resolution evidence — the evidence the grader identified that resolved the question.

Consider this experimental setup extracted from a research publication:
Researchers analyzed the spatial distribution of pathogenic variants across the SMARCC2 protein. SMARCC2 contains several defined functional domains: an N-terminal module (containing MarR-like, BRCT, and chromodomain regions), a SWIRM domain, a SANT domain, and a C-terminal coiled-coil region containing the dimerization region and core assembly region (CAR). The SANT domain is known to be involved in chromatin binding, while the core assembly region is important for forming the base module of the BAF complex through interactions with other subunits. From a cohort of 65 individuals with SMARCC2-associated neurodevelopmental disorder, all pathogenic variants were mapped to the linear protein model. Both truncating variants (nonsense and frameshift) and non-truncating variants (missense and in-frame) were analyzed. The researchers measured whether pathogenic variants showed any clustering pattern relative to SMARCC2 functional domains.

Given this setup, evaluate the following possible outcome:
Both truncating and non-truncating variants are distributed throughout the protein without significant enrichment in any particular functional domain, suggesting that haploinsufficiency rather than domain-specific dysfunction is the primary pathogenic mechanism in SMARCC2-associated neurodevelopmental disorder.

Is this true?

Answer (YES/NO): NO